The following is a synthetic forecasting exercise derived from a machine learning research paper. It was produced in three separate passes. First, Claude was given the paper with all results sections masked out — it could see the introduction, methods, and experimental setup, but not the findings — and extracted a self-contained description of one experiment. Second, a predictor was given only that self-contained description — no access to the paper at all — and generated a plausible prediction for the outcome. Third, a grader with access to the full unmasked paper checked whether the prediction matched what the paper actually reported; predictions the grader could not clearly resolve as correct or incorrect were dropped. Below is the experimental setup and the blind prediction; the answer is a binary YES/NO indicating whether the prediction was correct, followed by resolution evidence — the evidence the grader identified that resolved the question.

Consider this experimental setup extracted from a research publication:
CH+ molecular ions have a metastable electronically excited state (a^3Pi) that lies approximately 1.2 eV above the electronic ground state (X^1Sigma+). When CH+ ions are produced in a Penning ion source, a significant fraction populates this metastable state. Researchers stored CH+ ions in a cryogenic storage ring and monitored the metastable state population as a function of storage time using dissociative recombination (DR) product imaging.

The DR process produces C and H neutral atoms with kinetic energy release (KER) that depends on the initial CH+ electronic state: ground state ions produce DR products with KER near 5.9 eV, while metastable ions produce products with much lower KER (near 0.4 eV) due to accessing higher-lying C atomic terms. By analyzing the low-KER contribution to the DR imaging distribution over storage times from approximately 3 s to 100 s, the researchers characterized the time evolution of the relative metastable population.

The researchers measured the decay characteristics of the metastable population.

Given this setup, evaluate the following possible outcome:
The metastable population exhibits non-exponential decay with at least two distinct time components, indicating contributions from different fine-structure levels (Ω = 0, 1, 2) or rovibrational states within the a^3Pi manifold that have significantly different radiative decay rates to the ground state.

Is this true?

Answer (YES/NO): YES